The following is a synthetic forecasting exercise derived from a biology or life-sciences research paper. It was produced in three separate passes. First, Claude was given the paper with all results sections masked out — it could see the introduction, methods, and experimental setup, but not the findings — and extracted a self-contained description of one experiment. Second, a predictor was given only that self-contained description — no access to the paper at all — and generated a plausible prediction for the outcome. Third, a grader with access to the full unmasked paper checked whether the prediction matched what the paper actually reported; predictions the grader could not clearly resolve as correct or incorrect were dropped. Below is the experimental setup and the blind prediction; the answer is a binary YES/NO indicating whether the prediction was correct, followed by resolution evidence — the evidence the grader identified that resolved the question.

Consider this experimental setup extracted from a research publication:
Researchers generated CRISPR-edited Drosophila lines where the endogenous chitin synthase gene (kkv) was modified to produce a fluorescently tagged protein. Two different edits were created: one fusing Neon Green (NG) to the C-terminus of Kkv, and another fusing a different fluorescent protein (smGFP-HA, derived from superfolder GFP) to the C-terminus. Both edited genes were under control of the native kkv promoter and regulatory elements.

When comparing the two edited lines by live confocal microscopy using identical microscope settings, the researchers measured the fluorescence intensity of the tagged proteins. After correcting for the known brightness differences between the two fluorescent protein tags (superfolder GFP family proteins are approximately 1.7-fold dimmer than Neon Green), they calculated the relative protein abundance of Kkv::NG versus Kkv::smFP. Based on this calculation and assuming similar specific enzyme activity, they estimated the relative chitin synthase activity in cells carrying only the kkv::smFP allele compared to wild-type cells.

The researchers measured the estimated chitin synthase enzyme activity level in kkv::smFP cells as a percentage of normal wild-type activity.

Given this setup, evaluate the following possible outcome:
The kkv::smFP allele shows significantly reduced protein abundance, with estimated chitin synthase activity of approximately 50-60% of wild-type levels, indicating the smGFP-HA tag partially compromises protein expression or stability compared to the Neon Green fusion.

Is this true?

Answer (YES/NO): NO